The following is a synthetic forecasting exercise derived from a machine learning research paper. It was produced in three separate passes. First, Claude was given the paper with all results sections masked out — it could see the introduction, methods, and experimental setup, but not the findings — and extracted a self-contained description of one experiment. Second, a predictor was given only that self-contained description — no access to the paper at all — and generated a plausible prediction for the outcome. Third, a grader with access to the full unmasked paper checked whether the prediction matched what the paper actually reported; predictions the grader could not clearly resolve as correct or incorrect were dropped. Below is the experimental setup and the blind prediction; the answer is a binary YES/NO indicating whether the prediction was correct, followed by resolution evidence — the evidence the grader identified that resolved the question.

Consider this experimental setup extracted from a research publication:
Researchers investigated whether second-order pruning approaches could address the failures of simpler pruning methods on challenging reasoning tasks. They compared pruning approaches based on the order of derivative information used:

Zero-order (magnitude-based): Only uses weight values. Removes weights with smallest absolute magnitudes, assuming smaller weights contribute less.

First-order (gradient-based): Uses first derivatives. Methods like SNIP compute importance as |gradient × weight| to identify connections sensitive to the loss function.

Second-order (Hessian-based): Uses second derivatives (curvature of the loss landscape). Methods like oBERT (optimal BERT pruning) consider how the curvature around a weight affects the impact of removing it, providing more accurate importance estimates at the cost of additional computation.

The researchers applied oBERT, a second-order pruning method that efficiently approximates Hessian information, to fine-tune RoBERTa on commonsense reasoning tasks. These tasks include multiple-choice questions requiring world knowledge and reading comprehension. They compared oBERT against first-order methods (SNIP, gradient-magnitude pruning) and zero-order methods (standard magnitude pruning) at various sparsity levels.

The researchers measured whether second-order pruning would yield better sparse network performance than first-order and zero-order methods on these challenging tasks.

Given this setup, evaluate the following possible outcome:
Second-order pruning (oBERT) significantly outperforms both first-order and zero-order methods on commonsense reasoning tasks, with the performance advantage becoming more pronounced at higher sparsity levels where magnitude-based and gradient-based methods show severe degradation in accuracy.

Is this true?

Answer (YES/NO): NO